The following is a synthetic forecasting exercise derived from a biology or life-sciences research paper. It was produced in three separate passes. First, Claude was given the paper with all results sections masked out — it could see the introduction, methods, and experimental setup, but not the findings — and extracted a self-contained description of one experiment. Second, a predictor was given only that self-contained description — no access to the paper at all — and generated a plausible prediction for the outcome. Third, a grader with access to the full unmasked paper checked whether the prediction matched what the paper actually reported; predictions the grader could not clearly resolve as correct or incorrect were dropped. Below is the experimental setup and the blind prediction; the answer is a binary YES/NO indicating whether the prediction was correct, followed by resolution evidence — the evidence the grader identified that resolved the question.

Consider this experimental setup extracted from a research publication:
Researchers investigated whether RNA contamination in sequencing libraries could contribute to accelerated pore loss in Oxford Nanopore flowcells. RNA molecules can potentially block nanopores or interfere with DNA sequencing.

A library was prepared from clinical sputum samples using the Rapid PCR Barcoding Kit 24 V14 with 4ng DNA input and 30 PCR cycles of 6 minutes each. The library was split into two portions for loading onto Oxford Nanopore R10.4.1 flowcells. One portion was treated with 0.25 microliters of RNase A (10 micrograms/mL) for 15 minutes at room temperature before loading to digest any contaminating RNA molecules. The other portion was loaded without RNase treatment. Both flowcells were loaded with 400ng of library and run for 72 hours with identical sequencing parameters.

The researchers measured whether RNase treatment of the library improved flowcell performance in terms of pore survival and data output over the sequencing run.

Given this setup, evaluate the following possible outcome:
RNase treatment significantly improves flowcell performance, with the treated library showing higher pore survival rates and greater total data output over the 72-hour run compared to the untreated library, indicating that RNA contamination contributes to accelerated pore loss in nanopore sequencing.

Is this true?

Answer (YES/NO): NO